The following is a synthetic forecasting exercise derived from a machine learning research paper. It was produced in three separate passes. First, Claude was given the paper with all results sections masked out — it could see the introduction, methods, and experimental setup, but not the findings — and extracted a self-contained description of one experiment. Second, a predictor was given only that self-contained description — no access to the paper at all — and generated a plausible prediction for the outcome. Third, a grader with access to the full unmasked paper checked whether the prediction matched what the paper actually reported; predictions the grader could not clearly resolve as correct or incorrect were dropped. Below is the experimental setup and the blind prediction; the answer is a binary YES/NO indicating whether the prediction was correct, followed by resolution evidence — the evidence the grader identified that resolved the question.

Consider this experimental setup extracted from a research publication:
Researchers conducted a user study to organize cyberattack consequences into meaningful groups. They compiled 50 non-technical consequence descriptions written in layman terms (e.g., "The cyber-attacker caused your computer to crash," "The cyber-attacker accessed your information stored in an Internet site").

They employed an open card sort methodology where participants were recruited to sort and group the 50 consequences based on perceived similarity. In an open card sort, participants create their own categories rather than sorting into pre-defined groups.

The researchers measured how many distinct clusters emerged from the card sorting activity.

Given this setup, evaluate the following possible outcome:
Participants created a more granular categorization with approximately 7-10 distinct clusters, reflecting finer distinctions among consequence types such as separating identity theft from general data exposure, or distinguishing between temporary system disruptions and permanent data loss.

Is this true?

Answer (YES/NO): YES